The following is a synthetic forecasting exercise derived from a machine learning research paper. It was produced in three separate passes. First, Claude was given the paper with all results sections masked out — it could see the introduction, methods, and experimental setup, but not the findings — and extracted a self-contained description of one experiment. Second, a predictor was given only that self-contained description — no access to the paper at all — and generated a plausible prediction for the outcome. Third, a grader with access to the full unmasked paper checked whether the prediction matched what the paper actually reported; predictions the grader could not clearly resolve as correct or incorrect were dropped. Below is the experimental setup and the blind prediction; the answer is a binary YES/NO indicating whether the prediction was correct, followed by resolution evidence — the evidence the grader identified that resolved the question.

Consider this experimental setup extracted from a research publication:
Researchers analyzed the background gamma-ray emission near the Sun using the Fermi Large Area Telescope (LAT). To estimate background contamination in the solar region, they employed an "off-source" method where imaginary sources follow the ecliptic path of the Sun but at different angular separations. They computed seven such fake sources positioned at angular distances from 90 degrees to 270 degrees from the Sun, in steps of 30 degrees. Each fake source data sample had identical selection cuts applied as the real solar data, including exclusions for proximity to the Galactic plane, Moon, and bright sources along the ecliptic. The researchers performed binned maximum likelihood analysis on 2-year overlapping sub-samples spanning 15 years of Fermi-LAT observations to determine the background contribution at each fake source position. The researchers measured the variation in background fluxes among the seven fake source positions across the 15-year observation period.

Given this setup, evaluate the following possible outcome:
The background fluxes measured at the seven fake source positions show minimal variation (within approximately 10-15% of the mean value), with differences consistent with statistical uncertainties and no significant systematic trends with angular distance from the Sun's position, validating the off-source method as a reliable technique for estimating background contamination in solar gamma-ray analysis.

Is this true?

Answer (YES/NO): NO